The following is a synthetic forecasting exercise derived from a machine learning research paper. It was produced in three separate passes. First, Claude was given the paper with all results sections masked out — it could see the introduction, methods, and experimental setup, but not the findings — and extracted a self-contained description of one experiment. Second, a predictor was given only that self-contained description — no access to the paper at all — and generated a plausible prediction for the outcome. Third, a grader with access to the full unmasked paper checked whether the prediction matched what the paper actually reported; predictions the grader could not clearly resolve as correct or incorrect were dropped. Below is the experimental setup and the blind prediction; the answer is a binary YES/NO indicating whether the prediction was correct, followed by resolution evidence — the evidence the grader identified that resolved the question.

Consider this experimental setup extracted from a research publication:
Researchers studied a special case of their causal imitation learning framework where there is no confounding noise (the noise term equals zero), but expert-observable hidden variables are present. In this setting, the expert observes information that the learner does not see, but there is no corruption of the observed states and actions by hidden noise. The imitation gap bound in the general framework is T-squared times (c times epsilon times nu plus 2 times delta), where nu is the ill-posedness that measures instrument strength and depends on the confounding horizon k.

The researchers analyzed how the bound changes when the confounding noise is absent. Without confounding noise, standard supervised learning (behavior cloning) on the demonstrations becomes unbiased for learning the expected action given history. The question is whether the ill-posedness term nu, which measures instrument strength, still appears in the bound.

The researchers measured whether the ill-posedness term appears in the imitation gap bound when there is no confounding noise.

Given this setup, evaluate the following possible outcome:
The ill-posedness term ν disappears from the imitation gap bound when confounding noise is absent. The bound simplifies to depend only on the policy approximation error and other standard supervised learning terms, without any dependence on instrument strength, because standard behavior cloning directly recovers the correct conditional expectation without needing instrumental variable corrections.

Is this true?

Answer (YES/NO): YES